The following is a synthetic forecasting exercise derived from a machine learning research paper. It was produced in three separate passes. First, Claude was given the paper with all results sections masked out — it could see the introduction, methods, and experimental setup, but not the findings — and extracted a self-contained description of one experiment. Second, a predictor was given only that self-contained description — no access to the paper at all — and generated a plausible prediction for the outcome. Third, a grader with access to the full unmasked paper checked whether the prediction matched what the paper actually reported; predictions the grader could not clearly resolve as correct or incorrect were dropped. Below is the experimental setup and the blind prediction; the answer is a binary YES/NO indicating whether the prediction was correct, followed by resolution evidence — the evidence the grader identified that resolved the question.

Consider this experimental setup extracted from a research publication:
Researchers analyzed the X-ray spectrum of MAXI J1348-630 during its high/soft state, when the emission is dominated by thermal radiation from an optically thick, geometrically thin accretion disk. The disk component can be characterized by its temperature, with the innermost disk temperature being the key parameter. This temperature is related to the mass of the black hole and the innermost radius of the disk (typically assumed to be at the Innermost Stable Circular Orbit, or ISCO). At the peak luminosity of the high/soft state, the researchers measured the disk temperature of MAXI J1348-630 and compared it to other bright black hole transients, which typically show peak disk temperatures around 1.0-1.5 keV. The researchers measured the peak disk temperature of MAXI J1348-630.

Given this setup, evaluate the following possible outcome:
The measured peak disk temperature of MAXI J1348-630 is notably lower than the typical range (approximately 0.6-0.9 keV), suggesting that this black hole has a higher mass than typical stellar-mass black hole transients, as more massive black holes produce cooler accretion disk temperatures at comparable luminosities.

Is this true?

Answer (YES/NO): YES